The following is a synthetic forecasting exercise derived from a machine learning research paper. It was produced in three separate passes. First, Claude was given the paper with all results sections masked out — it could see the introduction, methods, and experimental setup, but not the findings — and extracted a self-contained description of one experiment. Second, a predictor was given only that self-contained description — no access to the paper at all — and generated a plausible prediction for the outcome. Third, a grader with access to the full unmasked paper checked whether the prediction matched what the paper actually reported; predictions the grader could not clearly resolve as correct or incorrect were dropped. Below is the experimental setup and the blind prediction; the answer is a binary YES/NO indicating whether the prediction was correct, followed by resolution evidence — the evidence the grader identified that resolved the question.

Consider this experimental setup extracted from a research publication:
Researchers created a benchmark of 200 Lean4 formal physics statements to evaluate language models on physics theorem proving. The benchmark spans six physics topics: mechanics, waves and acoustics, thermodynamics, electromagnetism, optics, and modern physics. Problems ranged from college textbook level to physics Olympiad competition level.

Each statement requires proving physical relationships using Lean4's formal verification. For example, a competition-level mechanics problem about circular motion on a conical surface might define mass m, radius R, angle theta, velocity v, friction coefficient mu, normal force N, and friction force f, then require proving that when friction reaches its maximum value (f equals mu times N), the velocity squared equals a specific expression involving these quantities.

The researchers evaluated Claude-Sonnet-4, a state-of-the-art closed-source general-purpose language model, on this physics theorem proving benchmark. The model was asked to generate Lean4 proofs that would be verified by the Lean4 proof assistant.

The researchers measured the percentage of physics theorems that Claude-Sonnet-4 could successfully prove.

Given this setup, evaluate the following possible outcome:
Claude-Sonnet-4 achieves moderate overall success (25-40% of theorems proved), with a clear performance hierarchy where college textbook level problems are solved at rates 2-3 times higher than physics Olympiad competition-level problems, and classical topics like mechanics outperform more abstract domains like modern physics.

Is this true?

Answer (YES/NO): NO